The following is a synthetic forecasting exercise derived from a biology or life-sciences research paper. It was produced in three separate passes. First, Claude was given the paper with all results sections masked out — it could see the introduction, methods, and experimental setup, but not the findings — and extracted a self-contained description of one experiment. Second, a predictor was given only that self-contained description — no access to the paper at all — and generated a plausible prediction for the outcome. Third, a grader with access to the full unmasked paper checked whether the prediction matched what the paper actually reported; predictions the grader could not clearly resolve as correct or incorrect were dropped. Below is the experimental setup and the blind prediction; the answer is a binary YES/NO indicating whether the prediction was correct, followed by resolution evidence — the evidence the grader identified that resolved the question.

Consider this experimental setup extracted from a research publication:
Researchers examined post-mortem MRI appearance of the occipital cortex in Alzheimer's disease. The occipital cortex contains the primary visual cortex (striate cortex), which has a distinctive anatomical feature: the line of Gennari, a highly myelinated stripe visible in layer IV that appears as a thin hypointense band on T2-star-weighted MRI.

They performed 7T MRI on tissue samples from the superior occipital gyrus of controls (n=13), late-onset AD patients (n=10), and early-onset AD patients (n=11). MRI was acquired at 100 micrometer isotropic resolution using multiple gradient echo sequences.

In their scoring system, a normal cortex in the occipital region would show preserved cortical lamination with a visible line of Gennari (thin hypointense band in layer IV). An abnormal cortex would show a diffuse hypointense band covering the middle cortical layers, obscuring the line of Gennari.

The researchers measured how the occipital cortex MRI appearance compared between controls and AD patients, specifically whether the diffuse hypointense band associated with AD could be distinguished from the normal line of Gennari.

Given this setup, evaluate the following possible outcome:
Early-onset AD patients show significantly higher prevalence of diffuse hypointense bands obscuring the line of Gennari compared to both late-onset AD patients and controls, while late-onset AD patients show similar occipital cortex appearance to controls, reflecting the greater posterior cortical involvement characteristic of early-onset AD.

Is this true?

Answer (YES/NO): NO